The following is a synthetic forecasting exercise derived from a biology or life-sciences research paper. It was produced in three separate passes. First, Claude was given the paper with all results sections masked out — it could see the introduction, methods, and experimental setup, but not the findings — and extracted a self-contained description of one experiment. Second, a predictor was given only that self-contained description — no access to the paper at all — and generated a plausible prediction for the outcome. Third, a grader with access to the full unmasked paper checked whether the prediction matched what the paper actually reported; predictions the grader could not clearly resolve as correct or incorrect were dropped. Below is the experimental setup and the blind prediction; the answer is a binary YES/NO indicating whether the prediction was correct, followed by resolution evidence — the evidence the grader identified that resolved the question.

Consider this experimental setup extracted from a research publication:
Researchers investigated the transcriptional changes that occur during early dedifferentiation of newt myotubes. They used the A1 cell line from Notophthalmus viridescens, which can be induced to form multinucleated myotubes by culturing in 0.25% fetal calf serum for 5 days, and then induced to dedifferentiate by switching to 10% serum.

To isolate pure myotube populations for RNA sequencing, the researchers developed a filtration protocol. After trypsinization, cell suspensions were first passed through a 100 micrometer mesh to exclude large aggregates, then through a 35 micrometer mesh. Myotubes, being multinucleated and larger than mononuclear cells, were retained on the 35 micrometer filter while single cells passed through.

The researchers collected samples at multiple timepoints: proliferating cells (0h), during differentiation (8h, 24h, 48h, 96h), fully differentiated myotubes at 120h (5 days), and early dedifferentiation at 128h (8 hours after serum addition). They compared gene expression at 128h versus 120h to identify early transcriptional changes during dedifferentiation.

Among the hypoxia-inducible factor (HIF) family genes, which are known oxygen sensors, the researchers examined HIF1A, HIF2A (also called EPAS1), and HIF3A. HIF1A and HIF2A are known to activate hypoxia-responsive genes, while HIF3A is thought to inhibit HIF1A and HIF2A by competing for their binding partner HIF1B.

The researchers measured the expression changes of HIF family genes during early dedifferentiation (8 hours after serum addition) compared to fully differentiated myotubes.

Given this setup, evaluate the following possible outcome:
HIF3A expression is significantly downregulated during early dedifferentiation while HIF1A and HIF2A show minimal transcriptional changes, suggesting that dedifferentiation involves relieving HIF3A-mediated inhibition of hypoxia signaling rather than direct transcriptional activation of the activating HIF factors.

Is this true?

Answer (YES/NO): NO